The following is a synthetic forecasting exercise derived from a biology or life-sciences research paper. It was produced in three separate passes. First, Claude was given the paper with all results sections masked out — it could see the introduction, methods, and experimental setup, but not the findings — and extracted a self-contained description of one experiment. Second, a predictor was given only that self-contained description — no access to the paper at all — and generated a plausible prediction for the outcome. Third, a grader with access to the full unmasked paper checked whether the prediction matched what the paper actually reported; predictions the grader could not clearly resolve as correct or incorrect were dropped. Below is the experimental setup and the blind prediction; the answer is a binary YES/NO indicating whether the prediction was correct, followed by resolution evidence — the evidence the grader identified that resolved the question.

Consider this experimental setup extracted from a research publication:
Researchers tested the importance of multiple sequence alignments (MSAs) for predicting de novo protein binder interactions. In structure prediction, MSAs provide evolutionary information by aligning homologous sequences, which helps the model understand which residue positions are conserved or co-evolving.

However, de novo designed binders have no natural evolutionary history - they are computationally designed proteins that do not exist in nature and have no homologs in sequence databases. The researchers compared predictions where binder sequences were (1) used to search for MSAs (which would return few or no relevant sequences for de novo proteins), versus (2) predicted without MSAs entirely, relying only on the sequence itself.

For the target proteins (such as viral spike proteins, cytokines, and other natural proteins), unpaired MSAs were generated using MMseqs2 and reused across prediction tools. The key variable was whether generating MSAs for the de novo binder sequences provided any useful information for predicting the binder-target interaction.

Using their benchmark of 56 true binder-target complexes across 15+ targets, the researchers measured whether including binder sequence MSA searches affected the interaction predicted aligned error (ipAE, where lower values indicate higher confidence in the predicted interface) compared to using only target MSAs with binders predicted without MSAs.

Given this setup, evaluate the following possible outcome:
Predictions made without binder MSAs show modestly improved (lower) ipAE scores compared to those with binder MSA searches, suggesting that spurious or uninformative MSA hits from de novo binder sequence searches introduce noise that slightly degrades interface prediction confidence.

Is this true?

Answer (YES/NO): NO